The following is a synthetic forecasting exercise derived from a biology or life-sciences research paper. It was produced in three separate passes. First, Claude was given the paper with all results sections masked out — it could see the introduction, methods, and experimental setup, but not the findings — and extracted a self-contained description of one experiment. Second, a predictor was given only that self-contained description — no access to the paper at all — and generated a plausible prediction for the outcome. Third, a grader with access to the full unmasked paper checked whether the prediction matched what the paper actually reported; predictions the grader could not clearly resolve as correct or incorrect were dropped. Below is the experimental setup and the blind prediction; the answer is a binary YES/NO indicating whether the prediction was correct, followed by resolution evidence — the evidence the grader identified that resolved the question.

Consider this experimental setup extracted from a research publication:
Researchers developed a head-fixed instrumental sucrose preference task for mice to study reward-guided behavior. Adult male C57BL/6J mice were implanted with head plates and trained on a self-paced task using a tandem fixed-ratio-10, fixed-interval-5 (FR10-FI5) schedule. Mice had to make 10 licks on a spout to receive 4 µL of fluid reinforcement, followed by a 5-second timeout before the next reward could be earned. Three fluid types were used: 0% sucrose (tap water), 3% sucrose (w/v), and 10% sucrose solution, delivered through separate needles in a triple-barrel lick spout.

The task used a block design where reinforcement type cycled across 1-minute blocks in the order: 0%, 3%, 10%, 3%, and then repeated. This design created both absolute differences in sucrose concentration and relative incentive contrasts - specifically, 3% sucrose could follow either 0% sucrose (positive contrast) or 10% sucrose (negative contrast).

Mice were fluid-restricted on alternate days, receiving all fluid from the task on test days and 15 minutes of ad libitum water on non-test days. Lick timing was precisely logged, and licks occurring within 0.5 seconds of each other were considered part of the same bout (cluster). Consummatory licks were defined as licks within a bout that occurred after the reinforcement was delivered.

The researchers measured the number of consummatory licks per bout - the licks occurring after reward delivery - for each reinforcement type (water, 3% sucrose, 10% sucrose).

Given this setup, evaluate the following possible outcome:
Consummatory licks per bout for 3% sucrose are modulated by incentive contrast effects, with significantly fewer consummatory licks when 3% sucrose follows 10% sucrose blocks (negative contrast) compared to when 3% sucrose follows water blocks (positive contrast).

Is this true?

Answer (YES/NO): NO